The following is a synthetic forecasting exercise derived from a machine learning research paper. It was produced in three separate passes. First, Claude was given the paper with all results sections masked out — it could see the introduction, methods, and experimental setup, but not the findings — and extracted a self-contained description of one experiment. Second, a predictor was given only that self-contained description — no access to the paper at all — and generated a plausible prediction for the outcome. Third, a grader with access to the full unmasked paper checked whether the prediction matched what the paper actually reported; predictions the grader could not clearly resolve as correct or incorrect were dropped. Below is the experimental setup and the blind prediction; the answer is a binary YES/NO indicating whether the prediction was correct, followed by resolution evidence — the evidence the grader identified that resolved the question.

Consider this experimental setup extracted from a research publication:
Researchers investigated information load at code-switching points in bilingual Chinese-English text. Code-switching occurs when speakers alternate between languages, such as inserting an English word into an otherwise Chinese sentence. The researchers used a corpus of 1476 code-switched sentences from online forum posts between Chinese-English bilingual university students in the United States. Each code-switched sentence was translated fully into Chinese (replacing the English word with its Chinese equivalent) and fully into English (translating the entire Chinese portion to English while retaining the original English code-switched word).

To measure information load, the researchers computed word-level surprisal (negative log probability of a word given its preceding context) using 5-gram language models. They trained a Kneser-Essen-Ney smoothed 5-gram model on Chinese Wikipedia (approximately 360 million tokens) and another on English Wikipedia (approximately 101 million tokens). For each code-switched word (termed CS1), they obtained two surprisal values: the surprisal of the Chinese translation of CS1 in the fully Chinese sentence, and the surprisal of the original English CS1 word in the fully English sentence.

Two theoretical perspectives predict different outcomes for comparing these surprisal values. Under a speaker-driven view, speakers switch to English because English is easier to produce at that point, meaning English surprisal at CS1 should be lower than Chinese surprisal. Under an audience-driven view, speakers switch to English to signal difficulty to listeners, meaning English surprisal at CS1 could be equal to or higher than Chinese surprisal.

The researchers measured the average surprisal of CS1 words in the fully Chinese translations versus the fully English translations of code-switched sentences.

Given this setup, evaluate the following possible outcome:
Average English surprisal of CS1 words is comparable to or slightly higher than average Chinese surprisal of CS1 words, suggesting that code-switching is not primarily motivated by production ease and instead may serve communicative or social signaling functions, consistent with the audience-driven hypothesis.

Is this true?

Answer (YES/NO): YES